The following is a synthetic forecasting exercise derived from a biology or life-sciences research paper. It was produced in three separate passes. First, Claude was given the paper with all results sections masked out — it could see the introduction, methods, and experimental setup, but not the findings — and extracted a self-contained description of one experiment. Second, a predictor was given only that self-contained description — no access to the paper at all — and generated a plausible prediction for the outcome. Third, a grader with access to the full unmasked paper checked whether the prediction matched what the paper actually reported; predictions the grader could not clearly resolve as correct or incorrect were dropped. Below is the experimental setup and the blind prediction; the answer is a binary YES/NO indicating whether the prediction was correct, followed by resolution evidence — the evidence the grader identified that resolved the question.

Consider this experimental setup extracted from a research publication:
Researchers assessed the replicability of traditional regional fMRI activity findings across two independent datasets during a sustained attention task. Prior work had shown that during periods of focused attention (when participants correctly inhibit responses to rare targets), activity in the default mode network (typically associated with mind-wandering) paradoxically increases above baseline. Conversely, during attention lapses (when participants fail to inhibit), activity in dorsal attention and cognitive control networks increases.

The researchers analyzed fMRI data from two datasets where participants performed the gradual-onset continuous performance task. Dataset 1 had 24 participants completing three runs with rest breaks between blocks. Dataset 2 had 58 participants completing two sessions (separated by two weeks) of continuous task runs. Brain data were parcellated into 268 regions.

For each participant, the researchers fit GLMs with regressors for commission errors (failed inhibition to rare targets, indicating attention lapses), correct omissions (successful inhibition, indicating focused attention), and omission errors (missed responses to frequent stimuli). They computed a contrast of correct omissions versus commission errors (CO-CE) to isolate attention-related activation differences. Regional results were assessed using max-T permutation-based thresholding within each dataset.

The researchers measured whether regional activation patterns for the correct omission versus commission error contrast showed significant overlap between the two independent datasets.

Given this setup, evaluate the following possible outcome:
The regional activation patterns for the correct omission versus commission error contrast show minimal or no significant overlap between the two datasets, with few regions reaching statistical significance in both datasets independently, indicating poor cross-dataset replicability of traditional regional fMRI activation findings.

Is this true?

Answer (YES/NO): YES